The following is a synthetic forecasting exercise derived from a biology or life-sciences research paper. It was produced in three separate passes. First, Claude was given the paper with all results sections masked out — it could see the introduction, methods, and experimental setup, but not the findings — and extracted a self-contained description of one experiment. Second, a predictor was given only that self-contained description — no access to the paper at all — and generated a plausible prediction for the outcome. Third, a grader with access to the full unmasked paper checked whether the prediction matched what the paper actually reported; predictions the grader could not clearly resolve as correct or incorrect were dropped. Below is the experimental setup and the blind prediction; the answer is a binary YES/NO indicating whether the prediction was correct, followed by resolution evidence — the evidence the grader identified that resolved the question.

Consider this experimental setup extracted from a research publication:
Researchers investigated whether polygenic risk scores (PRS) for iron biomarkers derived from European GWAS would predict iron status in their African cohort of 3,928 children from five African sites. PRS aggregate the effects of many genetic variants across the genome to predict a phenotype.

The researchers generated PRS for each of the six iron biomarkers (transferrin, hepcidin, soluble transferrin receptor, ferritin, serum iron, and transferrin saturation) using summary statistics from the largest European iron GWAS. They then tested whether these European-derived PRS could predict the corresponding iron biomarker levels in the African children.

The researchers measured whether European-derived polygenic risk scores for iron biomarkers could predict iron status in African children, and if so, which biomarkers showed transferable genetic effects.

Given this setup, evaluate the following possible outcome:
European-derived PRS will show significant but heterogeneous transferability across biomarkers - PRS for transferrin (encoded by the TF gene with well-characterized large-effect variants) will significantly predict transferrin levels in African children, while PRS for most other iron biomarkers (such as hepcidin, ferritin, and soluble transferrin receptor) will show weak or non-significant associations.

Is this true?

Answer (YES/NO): YES